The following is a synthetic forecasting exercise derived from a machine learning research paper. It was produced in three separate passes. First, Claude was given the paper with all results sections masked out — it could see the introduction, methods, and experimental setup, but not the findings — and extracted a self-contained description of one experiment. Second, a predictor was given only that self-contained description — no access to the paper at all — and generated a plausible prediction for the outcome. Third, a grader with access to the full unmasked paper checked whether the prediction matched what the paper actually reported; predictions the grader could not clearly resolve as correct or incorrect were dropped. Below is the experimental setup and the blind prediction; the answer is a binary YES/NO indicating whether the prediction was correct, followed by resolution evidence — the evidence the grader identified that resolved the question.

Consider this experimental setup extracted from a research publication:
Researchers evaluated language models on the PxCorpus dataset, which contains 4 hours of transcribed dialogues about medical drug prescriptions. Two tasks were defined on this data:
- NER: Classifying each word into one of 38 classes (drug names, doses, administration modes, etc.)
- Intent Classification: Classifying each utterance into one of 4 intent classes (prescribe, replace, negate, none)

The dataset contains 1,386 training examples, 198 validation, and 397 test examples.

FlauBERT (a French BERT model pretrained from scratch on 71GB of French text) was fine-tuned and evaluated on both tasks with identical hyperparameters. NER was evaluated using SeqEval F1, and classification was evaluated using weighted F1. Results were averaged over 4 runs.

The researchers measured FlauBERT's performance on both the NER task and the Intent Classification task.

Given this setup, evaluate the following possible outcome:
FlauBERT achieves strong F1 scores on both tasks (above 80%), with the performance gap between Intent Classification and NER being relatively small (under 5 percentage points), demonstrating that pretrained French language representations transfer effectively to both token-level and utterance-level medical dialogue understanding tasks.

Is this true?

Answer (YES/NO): NO